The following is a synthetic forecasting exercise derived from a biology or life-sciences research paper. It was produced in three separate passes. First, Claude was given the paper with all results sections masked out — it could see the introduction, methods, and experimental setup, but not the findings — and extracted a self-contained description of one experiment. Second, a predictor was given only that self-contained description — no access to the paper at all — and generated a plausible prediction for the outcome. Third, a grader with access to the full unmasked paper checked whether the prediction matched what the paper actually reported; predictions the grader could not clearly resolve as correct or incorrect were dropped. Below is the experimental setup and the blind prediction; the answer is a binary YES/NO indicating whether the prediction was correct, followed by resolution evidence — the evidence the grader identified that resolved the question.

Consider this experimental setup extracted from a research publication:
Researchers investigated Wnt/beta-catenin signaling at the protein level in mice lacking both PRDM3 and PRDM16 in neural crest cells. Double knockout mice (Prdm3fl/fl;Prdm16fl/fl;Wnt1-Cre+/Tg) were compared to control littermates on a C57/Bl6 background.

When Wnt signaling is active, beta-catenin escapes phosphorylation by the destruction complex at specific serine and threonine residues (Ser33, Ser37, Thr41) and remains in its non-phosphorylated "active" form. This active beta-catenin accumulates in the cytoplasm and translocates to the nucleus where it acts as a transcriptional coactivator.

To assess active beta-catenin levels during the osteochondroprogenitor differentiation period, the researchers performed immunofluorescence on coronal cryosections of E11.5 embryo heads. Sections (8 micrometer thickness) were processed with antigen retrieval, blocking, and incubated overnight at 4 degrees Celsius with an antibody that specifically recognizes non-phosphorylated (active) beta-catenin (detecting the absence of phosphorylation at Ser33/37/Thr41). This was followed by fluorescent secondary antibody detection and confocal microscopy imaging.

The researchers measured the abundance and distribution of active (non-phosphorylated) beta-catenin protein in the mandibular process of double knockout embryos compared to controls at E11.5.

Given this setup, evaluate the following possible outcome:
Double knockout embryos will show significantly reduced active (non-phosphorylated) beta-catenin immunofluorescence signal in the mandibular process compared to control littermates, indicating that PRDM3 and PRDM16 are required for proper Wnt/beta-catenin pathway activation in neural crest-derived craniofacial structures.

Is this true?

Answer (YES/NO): NO